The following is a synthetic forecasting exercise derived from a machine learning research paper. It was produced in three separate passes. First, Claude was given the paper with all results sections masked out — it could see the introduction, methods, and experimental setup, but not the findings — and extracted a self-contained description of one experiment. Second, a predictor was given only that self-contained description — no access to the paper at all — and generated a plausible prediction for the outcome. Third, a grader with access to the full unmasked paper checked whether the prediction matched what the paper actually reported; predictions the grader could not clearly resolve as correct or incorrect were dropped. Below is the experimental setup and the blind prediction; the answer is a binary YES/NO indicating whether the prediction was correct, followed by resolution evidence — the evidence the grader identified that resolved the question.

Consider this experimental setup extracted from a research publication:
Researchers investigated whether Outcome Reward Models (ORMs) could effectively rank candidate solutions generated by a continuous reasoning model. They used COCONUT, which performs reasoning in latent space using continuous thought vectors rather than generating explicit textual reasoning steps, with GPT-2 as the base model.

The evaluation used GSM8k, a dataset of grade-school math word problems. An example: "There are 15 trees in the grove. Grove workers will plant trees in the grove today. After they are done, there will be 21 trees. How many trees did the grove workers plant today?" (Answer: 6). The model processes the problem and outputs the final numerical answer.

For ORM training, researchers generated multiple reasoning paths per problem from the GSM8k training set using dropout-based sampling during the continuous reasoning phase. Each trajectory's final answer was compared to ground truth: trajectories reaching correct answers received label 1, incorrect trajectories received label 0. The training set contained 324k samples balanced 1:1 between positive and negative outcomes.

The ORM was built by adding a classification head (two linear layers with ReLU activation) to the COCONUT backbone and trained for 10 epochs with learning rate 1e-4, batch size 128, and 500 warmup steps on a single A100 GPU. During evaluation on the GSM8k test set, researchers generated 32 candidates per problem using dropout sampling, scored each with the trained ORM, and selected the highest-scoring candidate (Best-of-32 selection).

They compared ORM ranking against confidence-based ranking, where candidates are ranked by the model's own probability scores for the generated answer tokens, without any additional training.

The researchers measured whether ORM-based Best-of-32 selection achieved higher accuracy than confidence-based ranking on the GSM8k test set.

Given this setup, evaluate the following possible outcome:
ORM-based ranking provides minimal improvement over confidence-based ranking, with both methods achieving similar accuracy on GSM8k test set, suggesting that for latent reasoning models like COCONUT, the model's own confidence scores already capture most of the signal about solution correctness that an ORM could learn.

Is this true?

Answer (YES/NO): NO